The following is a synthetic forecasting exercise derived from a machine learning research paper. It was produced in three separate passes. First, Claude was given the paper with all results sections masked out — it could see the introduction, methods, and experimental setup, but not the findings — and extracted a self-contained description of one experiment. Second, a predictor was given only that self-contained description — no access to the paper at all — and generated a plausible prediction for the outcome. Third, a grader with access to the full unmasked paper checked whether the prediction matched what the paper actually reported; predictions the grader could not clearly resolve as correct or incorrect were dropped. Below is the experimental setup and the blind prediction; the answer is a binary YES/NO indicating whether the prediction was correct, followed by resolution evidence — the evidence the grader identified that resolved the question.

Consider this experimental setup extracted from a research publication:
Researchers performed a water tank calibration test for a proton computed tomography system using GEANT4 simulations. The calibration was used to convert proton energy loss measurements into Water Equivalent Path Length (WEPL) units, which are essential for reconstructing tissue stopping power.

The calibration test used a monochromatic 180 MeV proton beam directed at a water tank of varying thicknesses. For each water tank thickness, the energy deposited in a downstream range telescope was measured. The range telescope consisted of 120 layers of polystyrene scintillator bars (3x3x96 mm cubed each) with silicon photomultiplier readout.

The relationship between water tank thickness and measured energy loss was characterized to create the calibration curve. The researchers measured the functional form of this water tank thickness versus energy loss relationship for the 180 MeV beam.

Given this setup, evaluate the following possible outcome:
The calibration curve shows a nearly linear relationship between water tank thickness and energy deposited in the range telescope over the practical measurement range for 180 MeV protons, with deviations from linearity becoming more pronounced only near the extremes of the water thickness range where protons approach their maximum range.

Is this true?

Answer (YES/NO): NO